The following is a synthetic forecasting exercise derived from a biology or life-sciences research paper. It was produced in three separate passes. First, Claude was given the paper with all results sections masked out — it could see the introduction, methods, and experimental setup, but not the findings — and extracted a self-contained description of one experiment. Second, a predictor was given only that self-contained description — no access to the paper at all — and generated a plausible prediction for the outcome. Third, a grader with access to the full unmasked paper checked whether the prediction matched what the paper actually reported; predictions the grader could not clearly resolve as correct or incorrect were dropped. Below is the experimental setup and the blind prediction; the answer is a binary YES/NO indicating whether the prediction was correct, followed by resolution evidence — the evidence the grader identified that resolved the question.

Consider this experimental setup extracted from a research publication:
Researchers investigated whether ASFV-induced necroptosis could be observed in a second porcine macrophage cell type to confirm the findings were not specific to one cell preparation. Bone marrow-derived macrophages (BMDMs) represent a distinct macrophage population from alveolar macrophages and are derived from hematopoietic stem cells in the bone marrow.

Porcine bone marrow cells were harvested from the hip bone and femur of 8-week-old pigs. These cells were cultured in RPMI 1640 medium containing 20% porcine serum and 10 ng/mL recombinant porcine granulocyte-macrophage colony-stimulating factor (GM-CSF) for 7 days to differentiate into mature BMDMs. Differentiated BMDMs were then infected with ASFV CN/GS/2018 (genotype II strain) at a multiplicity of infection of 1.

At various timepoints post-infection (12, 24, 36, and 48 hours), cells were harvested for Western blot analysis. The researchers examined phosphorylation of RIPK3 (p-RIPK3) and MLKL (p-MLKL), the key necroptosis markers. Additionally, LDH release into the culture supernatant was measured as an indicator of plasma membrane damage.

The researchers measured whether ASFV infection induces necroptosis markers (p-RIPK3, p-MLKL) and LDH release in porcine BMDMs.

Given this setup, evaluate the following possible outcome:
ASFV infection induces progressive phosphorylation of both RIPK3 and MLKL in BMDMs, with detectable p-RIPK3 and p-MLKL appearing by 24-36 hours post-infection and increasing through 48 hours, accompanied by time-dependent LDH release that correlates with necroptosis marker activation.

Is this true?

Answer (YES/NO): NO